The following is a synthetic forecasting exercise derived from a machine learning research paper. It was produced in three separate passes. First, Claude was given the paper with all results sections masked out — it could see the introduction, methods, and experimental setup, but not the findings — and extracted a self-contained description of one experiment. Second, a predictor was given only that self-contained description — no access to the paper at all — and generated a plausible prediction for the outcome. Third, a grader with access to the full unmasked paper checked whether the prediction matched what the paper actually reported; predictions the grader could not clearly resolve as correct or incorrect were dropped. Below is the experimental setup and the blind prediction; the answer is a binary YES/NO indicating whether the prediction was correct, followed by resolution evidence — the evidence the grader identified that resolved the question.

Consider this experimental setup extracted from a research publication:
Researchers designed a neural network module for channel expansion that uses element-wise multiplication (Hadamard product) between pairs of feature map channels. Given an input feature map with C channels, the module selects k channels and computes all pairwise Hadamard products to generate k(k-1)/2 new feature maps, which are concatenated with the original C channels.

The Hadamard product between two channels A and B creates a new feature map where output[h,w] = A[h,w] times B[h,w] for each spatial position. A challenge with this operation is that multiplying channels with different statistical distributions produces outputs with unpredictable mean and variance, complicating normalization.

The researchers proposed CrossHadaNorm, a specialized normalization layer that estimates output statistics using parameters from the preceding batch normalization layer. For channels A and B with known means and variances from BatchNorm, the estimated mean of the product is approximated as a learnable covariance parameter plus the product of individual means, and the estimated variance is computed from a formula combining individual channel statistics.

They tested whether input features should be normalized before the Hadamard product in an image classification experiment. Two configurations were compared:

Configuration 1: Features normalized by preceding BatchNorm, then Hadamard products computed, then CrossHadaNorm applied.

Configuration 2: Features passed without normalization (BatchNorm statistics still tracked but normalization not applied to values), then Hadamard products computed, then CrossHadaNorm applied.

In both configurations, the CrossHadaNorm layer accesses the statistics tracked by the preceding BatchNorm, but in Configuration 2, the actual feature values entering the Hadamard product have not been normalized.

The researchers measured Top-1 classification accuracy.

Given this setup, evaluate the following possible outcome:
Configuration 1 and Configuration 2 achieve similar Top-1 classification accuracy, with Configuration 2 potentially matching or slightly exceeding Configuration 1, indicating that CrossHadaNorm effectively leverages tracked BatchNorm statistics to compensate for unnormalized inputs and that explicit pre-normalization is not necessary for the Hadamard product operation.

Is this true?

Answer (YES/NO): NO